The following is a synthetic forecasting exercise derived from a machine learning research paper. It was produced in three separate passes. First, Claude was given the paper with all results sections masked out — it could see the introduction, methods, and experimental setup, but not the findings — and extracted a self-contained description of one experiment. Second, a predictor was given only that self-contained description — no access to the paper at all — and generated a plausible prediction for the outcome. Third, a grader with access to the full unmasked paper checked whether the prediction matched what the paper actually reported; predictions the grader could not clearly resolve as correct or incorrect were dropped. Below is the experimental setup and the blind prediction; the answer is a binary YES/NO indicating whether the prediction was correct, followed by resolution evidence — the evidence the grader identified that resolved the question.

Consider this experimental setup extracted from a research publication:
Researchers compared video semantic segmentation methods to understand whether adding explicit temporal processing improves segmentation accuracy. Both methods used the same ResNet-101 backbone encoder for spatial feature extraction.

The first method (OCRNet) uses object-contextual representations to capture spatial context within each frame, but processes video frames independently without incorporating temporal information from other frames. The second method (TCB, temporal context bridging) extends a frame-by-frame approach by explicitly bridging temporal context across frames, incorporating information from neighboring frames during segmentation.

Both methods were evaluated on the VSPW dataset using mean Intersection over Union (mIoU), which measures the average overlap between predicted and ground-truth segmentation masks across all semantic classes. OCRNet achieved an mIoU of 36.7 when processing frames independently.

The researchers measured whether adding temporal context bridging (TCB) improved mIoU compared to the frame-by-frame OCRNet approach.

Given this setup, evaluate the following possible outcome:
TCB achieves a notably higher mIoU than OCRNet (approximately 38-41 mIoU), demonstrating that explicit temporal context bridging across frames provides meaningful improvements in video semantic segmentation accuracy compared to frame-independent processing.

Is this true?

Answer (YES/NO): NO